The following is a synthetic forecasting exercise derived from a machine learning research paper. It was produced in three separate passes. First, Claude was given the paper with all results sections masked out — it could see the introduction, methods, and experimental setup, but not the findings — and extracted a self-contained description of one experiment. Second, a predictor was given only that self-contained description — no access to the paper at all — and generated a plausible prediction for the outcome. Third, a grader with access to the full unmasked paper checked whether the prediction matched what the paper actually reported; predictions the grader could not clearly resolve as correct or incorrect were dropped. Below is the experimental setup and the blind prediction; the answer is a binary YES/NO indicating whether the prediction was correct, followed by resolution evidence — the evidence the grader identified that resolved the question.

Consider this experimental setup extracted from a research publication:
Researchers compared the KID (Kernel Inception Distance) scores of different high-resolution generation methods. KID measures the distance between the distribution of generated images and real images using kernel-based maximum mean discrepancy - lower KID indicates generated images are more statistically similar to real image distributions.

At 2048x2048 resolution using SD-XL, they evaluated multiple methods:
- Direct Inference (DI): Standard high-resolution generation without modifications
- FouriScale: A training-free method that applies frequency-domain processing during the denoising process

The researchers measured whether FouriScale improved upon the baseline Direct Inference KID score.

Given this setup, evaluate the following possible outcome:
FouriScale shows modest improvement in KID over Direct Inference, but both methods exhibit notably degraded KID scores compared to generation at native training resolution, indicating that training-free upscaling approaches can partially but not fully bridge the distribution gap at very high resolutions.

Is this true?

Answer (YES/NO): NO